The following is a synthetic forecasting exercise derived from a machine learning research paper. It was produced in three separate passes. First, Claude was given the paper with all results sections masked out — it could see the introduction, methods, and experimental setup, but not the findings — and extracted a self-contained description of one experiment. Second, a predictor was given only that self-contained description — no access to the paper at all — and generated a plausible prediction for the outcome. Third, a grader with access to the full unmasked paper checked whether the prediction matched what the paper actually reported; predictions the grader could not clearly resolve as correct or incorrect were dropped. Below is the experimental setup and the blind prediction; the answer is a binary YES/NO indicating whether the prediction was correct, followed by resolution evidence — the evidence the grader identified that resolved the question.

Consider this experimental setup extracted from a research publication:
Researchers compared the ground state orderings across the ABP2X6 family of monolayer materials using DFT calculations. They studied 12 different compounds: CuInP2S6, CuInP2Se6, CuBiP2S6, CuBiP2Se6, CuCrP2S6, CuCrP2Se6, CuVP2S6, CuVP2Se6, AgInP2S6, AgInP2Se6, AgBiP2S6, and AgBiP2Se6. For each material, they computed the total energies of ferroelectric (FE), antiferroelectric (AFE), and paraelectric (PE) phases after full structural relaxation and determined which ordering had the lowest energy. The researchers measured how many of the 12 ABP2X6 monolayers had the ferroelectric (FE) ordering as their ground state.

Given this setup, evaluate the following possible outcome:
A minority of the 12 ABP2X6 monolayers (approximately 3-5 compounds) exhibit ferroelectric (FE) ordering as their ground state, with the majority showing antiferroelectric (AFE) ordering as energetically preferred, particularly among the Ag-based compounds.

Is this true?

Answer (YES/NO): NO